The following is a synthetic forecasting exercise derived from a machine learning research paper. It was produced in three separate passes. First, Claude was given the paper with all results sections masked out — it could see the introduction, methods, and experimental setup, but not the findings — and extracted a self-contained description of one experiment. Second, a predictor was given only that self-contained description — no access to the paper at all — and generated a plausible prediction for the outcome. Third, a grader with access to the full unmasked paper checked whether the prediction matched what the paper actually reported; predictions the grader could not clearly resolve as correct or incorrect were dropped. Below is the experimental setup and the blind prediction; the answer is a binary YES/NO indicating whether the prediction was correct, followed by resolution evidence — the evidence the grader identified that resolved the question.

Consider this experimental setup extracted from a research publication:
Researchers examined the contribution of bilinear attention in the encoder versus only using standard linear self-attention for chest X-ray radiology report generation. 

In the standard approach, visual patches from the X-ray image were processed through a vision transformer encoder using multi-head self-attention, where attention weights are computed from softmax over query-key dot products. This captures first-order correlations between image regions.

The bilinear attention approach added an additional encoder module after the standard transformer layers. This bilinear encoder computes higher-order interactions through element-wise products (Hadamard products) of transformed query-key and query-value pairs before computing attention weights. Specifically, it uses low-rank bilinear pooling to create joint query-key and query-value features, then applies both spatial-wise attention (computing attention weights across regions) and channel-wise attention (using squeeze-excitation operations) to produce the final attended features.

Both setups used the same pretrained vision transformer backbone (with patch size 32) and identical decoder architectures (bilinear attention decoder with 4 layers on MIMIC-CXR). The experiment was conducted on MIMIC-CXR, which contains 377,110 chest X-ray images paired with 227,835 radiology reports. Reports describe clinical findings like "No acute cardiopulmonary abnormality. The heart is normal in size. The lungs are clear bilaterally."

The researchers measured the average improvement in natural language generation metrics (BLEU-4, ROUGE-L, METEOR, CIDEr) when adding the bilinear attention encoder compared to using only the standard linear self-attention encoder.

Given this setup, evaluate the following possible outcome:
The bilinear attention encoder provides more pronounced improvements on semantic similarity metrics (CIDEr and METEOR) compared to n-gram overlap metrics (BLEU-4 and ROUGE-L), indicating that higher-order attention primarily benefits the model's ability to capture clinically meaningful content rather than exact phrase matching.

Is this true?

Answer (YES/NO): NO